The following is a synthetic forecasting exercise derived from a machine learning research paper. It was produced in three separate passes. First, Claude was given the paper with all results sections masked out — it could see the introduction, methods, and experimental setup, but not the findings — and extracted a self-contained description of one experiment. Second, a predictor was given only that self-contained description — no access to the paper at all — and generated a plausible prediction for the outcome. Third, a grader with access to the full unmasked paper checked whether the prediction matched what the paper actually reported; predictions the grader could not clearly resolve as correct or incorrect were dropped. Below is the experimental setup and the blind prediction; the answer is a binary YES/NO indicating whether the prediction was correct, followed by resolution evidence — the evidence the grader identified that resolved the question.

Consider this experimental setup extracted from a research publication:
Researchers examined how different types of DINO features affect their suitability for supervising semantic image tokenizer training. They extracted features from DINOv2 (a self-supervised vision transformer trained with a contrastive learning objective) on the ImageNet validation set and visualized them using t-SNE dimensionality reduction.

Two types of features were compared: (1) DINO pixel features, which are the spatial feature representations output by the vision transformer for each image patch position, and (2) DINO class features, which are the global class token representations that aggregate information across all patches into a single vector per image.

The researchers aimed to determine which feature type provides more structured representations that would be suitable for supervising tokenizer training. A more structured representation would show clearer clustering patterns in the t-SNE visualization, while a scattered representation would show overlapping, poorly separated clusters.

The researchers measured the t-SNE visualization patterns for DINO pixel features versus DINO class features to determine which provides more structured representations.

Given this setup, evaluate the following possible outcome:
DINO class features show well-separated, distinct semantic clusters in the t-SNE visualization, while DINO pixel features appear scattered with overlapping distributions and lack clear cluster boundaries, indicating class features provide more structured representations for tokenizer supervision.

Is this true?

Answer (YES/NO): YES